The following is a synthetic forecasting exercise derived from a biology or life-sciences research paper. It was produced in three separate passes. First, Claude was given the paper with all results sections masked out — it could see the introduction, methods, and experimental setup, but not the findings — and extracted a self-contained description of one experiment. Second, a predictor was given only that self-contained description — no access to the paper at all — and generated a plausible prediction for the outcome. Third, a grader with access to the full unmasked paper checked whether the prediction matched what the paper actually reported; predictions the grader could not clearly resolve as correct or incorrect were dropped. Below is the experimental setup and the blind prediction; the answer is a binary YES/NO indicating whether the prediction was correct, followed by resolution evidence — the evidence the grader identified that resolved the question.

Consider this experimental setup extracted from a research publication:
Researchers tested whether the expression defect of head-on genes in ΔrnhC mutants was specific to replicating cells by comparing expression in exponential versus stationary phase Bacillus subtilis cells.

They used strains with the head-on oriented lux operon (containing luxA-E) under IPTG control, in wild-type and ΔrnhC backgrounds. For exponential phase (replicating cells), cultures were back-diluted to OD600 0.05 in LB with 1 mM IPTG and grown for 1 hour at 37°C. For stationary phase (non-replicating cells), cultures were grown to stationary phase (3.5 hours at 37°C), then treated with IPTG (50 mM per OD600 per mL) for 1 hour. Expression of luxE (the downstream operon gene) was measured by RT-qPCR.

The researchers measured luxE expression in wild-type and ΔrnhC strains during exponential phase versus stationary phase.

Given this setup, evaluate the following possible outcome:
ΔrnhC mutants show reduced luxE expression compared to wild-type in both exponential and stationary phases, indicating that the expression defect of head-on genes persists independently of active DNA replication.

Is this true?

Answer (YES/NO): NO